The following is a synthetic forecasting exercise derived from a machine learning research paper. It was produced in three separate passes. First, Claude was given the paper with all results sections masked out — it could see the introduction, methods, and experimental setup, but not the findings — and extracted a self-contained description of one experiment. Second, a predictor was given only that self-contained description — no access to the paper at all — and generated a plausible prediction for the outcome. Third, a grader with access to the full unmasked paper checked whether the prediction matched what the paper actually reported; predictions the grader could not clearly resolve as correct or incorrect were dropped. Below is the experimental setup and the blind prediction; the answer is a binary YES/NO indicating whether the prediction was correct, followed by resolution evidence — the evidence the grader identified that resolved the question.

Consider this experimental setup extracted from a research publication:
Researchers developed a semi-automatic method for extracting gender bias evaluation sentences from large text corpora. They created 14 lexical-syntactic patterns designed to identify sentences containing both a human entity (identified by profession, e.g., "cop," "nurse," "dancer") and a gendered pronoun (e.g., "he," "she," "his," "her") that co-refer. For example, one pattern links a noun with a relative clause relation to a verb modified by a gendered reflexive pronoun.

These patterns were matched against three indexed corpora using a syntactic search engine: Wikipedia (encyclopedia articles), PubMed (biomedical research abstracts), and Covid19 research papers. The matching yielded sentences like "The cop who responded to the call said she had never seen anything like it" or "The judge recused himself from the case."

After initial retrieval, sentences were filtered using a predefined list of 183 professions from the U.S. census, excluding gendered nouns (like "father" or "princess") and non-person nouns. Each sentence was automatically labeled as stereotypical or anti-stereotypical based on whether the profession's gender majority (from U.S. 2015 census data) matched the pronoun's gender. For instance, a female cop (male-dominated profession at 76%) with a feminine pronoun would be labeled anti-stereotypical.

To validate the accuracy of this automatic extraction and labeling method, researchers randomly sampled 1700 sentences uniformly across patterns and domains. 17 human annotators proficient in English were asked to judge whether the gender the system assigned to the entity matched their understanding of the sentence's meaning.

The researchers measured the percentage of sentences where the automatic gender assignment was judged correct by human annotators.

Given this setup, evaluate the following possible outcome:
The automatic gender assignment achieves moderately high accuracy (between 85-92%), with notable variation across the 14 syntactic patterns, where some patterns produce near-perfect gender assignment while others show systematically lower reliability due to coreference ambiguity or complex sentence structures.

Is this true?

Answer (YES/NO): NO